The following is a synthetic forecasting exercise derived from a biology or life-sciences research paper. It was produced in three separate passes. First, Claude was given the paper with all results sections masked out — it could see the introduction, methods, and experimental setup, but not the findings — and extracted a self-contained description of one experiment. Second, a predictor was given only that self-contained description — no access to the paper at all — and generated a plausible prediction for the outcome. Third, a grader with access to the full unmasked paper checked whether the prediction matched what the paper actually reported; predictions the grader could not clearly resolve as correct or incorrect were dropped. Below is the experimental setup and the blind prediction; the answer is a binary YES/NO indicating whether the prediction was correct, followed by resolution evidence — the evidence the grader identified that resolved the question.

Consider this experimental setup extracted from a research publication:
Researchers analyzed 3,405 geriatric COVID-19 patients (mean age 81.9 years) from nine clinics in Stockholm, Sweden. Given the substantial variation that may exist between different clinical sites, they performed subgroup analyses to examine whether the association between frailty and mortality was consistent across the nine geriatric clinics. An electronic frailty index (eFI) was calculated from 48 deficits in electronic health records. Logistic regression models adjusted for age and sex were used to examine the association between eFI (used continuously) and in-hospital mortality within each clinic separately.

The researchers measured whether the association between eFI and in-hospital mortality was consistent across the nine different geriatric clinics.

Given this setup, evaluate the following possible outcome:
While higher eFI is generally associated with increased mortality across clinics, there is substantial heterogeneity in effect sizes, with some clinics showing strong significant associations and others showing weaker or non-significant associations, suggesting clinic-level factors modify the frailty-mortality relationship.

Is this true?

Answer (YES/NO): NO